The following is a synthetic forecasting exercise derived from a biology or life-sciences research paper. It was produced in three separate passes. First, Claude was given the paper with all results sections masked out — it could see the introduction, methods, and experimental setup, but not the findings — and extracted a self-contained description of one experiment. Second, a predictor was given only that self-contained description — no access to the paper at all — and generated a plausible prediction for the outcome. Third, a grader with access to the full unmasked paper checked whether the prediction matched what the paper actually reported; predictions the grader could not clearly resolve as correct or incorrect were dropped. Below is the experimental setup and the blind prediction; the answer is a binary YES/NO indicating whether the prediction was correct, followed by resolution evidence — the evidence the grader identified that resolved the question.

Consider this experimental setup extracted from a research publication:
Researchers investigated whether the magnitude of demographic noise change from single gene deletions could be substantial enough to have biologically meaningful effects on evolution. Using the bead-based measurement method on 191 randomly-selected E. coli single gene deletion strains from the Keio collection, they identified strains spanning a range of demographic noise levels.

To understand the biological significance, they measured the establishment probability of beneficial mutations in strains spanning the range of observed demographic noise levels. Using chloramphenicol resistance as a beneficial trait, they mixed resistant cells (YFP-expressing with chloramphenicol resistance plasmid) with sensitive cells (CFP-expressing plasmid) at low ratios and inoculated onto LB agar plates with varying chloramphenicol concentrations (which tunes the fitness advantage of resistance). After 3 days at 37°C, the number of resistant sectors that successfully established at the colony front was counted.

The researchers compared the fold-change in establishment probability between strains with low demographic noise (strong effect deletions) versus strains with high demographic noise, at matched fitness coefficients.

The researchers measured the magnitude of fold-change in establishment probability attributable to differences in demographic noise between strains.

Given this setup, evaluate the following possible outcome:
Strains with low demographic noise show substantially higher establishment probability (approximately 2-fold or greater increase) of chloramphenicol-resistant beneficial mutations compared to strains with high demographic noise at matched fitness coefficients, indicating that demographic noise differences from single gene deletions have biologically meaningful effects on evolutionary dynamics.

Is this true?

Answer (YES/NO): YES